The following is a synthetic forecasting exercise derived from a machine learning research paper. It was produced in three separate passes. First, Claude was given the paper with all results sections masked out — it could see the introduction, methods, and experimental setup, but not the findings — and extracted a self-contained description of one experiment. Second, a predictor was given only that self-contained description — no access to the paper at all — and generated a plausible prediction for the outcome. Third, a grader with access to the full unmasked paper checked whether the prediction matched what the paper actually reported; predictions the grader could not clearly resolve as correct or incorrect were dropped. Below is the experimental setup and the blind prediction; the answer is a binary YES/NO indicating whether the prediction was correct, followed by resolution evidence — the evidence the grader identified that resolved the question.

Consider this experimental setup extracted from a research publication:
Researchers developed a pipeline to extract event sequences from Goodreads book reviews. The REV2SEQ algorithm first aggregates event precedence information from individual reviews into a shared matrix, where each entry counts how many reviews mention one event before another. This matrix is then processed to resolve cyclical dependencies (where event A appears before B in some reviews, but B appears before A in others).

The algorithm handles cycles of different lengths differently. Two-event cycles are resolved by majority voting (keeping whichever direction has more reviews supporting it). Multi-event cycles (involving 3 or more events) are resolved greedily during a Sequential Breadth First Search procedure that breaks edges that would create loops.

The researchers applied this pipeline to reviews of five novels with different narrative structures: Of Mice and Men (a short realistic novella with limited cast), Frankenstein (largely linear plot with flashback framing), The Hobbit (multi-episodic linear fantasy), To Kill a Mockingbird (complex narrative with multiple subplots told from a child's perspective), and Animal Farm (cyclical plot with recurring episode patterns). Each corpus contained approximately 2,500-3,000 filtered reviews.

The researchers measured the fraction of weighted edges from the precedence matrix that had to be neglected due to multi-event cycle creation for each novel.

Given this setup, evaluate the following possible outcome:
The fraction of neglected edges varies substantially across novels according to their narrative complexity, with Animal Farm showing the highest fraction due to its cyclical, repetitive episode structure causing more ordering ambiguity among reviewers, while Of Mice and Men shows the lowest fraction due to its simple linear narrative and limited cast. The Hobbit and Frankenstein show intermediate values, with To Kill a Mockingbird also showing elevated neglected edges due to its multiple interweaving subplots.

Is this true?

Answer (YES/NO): NO